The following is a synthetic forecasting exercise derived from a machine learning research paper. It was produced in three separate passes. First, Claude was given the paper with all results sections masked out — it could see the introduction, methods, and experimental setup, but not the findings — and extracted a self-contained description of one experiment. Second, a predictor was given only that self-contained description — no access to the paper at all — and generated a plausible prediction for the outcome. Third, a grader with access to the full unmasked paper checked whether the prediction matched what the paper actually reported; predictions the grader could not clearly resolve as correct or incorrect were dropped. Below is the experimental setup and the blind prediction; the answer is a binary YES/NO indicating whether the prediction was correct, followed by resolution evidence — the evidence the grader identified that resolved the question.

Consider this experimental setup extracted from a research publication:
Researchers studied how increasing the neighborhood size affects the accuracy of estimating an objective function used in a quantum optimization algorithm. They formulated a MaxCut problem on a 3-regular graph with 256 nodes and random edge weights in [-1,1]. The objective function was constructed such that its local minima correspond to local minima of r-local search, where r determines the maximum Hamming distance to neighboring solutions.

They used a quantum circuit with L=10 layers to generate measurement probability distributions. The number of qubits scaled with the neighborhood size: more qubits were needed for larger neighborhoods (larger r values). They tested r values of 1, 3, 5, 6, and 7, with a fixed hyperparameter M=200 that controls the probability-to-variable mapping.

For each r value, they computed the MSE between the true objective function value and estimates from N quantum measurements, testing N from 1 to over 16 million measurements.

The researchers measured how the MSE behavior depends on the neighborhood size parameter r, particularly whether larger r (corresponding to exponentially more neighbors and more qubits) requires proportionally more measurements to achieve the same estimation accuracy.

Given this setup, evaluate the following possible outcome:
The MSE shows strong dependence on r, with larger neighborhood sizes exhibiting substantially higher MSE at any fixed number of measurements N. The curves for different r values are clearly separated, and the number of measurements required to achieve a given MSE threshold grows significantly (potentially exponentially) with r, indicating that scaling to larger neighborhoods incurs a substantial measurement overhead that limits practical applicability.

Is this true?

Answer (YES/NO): NO